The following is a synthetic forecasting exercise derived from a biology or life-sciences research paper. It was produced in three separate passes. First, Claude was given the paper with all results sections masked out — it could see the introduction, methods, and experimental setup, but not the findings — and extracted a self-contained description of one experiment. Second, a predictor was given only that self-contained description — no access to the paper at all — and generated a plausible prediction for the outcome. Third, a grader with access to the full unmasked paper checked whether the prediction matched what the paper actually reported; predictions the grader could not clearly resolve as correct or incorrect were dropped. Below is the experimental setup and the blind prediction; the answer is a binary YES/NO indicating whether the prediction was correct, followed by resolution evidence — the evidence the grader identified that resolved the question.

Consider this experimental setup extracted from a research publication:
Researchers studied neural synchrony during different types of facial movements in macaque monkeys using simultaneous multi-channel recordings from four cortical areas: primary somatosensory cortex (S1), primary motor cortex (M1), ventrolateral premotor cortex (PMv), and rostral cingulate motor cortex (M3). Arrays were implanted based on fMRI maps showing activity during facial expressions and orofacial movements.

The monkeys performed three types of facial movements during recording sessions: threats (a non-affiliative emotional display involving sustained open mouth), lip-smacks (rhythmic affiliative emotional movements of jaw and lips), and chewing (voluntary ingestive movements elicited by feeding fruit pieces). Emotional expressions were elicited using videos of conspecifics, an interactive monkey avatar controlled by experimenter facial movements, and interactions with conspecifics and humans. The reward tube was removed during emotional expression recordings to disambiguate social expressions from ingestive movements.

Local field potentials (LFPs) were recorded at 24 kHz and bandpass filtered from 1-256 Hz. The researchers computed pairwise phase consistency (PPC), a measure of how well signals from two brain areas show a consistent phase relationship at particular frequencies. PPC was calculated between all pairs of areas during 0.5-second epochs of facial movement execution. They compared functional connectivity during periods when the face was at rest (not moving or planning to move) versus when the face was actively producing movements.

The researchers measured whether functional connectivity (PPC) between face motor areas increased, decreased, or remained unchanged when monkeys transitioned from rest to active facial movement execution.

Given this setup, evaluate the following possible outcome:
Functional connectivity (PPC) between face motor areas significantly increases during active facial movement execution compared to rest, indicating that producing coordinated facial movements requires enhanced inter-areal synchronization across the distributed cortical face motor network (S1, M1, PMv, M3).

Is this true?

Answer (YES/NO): NO